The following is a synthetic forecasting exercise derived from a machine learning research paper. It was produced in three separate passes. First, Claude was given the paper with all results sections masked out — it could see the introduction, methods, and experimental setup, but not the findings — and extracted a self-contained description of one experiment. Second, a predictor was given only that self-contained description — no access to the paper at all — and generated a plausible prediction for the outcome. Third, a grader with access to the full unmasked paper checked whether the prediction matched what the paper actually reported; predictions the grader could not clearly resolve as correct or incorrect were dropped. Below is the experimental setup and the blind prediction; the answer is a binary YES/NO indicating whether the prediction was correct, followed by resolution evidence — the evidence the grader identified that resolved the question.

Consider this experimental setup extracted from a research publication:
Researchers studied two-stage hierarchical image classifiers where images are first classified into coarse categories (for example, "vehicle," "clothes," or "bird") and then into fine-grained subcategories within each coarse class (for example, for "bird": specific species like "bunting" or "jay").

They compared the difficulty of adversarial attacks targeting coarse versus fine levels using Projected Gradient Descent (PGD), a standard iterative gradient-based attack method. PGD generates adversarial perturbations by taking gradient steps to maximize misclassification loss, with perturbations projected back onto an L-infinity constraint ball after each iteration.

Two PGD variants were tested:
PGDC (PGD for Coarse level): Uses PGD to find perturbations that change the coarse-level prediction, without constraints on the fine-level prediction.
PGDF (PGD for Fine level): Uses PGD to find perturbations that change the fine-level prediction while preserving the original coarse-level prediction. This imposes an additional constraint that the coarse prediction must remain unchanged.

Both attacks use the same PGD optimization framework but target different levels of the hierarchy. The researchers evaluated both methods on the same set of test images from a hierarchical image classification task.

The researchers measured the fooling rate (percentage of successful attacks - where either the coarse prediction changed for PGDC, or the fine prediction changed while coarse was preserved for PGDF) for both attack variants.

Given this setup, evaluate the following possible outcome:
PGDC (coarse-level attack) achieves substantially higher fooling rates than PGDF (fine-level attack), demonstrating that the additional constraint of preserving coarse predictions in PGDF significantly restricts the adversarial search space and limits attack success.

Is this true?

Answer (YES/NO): NO